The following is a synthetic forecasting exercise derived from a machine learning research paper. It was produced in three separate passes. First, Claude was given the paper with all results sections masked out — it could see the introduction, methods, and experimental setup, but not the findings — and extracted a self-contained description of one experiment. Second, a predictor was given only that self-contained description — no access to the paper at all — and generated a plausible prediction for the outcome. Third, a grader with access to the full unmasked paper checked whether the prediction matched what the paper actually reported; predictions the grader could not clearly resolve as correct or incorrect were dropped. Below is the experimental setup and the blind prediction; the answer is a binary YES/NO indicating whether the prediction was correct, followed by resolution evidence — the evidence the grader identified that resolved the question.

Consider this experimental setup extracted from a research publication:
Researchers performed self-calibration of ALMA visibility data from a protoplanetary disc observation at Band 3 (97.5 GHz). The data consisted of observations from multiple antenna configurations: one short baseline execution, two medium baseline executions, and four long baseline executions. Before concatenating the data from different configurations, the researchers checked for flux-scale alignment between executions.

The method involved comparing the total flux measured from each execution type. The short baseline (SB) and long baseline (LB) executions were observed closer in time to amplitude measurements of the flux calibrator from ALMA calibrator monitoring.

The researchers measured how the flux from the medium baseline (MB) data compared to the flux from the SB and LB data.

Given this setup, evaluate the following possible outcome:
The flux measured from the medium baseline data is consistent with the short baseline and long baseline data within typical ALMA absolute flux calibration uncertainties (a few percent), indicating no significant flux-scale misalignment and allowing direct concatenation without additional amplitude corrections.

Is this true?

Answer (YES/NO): NO